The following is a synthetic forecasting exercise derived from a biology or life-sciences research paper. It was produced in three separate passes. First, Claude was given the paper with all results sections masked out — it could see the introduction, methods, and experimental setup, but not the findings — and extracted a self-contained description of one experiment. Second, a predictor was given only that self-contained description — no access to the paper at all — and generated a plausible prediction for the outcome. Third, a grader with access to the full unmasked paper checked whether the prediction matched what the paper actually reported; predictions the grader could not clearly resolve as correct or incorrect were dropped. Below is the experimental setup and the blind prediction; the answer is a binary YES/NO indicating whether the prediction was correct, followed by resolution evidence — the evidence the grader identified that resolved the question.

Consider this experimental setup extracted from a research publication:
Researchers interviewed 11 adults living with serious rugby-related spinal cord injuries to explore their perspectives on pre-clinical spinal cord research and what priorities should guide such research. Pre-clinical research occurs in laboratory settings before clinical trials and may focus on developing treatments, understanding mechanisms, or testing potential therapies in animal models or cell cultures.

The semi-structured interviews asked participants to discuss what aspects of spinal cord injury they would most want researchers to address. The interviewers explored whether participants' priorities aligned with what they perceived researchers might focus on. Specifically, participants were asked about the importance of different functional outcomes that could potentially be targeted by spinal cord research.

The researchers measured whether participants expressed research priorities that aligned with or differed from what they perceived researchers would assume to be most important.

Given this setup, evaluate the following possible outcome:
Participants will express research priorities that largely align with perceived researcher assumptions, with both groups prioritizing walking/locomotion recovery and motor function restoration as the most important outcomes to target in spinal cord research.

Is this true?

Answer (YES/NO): NO